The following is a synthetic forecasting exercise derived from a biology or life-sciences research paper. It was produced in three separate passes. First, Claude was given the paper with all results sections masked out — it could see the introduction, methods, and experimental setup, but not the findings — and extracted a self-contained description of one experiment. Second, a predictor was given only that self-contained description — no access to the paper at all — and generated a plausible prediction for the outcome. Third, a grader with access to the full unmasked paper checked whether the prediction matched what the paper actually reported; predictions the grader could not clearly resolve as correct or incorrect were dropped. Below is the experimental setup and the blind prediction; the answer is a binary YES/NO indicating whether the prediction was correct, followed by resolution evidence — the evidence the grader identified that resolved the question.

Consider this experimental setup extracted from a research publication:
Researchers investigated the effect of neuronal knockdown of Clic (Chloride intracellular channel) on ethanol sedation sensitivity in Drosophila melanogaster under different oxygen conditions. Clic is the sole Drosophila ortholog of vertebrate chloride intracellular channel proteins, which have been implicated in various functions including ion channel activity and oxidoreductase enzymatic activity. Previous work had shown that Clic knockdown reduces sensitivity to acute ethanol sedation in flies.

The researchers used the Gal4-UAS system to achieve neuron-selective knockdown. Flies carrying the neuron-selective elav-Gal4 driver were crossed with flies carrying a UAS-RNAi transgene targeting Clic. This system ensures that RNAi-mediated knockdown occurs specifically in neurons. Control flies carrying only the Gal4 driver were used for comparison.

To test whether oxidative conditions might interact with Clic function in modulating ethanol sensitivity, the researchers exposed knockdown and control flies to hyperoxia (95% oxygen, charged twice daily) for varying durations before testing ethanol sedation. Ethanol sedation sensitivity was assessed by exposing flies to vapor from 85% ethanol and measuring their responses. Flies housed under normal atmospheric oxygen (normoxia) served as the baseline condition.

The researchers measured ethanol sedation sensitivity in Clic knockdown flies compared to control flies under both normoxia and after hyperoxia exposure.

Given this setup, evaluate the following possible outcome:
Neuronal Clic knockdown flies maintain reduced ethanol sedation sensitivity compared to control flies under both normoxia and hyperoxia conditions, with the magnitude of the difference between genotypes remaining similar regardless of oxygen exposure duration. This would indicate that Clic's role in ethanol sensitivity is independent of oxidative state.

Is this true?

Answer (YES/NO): NO